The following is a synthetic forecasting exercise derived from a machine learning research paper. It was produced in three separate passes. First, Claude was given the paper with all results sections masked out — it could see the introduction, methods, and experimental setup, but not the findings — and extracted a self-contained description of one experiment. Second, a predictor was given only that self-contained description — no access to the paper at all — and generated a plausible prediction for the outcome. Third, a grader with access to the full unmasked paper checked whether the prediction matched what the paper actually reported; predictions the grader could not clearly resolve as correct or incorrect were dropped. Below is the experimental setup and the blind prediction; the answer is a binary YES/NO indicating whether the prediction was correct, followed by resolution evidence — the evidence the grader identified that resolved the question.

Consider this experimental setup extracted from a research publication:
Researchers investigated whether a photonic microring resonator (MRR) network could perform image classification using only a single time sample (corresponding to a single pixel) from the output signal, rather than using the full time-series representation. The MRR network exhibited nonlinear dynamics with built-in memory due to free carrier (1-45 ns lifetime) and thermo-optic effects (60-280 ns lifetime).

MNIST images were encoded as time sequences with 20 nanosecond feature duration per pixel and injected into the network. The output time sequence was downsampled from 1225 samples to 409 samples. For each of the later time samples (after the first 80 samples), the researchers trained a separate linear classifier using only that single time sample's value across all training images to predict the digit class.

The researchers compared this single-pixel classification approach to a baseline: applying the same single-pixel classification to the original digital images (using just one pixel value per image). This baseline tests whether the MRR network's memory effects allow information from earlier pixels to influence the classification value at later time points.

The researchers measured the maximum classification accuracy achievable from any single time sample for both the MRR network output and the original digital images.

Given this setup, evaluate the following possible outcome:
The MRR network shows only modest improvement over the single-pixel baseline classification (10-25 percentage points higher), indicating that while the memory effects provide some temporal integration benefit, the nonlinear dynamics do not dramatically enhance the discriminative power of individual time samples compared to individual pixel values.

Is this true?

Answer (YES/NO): NO